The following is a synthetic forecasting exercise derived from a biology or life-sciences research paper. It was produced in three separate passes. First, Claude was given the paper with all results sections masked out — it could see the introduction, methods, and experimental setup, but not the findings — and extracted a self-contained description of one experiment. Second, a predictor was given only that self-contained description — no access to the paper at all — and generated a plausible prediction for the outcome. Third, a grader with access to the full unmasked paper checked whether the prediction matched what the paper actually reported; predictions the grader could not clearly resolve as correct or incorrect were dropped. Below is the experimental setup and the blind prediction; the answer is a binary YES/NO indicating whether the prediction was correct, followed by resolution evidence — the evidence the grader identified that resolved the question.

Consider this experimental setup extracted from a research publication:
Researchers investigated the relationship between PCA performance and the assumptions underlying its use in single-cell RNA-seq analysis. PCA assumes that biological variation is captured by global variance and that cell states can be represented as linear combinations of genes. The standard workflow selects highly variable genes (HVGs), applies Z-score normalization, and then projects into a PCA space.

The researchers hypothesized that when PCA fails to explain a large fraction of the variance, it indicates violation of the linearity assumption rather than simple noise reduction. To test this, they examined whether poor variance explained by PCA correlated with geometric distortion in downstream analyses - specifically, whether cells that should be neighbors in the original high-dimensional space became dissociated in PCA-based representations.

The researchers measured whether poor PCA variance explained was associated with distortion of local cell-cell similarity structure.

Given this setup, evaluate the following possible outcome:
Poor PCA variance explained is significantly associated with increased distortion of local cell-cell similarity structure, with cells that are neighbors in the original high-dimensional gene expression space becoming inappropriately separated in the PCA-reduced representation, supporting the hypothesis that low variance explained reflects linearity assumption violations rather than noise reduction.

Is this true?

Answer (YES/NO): YES